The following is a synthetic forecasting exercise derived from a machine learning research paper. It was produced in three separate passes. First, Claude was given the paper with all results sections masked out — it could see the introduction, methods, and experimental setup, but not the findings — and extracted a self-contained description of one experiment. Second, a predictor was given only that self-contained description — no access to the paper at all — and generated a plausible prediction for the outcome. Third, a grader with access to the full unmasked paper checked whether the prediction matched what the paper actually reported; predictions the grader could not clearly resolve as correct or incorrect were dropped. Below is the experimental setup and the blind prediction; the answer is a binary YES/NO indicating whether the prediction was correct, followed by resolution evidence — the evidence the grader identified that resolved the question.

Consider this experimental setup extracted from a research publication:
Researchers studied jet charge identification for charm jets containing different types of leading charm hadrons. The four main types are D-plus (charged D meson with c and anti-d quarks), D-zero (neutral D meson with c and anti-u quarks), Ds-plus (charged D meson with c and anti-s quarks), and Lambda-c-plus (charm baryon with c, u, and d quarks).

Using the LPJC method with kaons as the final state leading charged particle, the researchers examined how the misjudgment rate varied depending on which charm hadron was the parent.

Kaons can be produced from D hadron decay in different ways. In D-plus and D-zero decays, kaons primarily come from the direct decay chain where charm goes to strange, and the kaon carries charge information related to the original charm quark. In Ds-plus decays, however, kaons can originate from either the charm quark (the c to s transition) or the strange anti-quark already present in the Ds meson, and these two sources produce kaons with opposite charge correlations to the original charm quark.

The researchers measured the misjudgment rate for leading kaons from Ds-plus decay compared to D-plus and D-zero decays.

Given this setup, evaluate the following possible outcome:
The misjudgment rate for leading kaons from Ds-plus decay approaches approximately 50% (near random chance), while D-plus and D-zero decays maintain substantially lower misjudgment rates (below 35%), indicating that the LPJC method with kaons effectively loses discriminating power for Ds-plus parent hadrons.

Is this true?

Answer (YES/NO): NO